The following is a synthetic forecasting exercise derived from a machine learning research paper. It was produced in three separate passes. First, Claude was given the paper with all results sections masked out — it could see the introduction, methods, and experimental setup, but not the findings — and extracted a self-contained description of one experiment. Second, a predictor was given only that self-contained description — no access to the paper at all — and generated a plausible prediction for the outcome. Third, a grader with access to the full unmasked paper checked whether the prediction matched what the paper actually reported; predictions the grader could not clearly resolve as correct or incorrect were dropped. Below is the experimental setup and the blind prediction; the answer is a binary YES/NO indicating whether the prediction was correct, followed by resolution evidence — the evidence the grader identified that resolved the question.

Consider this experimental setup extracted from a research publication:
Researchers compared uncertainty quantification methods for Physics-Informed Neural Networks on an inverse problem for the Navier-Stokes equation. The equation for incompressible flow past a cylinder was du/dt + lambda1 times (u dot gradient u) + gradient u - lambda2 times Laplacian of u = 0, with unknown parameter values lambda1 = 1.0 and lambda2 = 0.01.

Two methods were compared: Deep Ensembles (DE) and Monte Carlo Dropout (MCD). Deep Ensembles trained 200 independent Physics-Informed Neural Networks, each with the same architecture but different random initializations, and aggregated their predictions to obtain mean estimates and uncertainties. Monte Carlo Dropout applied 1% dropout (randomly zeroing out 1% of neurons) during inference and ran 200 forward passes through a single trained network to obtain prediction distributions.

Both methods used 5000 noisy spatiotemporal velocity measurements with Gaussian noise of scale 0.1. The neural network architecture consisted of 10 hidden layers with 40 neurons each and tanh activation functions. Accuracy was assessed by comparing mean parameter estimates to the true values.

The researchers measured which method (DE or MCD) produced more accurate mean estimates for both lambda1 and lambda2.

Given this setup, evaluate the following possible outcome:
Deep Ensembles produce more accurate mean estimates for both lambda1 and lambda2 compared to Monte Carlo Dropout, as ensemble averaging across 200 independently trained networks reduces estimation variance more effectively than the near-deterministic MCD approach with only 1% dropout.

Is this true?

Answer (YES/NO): YES